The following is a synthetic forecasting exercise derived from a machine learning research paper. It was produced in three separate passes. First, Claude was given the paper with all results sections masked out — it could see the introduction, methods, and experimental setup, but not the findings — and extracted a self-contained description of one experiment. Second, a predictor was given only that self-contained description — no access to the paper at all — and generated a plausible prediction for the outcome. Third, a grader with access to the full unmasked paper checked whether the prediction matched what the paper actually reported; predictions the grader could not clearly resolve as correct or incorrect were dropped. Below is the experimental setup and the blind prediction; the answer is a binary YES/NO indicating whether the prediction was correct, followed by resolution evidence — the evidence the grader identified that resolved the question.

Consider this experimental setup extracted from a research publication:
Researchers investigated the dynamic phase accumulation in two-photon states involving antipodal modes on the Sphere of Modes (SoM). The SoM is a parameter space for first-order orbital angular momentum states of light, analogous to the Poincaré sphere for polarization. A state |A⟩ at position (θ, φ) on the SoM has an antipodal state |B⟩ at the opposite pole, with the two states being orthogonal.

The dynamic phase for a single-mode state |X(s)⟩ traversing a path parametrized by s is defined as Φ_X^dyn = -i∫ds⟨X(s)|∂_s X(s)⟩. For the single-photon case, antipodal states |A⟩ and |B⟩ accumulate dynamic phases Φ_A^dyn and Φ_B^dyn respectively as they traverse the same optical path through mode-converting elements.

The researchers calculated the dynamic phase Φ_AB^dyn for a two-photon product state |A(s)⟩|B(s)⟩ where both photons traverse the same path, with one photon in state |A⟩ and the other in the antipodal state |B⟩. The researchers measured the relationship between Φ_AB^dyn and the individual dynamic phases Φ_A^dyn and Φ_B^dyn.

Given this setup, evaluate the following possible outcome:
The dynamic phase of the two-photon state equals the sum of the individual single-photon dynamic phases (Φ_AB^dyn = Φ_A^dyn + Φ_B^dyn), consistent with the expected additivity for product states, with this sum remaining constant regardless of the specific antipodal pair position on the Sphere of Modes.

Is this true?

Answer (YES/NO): NO